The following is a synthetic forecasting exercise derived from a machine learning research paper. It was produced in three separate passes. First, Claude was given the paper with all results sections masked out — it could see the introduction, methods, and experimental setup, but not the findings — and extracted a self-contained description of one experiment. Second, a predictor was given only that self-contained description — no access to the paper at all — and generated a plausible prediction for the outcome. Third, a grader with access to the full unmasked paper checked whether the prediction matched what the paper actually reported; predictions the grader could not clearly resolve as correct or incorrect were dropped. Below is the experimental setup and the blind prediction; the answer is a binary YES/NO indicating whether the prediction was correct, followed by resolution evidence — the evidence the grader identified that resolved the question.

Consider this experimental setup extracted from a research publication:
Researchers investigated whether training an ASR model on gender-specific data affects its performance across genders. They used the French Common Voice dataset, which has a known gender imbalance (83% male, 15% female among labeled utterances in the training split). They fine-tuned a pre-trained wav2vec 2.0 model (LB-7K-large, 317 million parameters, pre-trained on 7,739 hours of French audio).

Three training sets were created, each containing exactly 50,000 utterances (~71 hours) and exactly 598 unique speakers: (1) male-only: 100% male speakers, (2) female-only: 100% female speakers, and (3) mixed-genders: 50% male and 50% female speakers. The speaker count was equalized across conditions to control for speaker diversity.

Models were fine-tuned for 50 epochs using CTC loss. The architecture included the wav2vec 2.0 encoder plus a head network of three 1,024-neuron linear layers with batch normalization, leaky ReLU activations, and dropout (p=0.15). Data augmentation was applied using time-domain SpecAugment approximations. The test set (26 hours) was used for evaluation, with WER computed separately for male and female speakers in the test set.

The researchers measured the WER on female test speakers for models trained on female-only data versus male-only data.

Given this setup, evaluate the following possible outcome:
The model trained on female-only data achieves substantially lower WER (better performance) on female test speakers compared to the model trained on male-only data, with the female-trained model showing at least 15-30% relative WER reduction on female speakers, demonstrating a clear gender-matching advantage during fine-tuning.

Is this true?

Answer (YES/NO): NO